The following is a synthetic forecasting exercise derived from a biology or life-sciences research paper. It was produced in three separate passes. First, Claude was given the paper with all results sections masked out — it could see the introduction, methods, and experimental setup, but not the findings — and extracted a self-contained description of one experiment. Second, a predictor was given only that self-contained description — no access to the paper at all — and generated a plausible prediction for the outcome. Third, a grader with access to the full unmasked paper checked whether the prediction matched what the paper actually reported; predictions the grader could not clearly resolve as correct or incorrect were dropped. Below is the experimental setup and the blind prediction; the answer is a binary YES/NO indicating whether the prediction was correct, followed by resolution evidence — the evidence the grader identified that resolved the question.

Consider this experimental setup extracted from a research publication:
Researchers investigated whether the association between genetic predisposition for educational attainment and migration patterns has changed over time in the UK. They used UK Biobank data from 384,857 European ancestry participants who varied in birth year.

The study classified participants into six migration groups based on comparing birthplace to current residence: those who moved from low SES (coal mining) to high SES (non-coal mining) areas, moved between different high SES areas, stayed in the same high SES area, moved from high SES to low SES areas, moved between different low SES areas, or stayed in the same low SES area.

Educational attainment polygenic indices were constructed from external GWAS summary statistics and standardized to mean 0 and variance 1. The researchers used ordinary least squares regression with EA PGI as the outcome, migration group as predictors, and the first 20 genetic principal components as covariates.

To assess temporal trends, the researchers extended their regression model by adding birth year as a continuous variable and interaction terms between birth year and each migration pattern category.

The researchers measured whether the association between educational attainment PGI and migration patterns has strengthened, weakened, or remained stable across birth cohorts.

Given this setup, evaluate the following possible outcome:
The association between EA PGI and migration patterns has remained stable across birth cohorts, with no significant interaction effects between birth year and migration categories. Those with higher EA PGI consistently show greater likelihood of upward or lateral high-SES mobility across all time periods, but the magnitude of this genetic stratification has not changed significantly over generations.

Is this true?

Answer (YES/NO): NO